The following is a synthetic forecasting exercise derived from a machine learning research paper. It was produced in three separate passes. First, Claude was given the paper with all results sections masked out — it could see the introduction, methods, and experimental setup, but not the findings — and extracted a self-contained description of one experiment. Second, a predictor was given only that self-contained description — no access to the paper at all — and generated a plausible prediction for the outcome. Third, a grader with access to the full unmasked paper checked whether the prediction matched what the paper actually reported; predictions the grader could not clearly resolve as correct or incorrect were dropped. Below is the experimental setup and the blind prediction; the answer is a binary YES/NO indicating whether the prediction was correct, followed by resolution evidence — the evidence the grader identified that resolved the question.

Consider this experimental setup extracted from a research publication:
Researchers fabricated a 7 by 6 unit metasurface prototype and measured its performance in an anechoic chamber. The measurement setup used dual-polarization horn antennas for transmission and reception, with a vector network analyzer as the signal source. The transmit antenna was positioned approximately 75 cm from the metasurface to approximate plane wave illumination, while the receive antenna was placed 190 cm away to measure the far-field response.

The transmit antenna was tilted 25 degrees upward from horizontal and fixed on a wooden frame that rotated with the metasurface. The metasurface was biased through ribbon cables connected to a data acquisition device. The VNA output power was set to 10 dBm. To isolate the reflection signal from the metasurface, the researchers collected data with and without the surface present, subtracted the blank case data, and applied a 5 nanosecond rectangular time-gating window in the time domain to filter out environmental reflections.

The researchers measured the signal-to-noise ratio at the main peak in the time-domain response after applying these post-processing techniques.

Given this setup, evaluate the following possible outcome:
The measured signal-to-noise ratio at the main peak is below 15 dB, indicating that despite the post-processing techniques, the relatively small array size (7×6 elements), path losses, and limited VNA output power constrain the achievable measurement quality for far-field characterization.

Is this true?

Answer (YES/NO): NO